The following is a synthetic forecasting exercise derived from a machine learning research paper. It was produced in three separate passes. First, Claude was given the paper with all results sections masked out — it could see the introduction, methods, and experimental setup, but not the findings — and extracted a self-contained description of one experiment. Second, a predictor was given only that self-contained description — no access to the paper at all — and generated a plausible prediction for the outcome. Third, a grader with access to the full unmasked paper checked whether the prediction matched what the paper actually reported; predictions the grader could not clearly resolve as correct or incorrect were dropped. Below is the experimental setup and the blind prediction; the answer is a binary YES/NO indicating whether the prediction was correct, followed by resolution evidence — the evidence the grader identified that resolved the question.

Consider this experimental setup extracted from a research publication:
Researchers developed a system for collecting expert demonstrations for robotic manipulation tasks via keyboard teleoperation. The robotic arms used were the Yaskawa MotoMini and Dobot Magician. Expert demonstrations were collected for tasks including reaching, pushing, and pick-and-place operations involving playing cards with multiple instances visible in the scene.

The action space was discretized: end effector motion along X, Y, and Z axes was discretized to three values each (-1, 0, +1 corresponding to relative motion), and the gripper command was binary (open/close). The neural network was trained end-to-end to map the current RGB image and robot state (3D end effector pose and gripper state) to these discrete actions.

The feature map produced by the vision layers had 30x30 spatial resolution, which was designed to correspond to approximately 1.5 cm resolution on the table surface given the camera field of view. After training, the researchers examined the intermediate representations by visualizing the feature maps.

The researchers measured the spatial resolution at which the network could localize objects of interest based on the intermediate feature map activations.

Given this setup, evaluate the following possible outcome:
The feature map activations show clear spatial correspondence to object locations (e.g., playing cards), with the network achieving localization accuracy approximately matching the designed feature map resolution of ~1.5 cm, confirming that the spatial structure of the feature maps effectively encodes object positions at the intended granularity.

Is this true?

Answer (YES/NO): YES